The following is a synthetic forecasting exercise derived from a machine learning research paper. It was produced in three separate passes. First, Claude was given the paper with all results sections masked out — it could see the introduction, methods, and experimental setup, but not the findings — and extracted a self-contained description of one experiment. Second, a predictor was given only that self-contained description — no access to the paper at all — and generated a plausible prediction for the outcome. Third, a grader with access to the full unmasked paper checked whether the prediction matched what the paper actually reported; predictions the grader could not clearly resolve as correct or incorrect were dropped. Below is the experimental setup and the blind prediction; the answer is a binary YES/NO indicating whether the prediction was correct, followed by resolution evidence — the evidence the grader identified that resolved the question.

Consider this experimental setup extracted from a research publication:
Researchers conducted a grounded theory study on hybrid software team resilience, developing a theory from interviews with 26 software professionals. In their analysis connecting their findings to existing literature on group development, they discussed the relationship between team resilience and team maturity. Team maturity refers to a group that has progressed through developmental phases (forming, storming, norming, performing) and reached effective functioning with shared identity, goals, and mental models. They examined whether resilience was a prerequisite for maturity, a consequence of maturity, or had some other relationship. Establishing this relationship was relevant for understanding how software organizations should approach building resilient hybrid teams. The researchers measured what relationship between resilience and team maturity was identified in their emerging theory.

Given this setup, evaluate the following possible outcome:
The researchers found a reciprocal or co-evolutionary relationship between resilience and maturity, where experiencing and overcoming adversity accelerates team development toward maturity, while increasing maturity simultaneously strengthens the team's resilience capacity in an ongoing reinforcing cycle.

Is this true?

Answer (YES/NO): NO